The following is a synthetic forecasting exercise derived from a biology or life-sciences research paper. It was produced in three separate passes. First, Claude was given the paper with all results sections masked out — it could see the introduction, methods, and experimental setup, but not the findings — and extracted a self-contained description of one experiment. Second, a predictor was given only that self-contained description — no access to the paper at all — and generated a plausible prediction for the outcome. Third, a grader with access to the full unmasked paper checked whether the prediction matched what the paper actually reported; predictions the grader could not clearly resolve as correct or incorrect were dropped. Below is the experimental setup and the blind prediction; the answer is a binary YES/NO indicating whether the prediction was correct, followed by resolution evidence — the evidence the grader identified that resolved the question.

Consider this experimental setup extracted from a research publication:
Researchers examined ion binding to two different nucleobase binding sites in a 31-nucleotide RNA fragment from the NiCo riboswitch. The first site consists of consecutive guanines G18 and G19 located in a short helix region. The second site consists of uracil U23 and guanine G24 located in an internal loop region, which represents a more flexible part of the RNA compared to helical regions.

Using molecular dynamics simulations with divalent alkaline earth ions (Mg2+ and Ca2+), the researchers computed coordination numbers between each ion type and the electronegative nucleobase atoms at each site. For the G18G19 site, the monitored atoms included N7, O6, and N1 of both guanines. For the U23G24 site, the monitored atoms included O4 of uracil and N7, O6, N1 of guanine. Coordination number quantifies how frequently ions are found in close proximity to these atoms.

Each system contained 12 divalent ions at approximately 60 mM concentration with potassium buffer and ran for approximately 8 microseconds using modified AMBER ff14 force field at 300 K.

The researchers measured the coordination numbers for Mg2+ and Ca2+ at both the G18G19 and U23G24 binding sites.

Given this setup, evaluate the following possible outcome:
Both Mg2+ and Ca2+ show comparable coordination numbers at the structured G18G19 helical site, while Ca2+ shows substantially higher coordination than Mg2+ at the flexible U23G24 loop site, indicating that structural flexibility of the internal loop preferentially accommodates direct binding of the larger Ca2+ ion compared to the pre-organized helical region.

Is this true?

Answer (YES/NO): NO